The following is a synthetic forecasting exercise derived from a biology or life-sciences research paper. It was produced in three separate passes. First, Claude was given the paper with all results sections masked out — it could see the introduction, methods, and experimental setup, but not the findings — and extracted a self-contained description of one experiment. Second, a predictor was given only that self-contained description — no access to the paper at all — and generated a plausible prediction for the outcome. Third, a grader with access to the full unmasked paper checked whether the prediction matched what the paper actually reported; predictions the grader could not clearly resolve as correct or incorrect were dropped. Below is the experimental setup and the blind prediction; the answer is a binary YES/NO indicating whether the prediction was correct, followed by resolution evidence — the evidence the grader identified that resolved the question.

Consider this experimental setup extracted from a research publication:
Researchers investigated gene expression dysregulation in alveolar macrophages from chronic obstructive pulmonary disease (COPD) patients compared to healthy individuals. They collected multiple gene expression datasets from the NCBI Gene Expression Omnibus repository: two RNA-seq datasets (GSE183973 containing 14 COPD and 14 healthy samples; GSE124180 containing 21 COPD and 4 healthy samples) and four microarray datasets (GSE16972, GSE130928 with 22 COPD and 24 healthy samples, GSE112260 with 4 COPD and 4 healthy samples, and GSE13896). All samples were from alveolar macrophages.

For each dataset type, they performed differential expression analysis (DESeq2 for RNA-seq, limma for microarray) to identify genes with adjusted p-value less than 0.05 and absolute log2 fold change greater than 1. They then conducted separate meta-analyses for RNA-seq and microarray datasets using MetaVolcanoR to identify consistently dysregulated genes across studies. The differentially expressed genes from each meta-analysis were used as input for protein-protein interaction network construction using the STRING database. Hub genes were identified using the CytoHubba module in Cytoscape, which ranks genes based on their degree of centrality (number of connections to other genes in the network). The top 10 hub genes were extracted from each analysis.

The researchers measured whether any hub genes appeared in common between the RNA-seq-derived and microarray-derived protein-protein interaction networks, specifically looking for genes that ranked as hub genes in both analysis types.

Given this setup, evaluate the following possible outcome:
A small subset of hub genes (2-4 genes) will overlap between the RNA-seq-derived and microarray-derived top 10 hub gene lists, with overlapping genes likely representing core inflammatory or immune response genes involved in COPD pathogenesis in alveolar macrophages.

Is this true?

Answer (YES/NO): YES